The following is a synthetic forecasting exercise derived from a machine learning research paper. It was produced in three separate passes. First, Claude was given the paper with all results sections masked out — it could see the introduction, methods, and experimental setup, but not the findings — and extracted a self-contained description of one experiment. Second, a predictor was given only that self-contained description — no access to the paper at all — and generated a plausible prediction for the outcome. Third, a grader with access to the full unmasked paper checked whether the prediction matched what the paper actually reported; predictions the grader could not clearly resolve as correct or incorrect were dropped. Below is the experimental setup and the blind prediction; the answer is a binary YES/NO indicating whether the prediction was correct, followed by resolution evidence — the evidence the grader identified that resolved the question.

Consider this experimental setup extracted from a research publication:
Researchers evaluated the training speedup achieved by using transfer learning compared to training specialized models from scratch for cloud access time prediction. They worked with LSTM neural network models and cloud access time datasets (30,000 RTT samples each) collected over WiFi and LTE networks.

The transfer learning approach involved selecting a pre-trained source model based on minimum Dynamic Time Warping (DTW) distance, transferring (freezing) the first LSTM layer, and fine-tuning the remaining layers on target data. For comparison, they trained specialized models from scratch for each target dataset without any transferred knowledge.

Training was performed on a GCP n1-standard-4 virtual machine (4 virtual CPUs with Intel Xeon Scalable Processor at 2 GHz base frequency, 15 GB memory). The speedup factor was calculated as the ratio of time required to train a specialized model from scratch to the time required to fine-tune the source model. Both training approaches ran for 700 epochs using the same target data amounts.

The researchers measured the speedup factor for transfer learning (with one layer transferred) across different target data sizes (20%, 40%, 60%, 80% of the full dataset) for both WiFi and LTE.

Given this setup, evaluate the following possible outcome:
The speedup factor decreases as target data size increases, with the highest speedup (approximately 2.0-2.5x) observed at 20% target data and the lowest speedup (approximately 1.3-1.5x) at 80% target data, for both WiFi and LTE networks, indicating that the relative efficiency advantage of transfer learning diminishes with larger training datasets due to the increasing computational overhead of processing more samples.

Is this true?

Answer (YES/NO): NO